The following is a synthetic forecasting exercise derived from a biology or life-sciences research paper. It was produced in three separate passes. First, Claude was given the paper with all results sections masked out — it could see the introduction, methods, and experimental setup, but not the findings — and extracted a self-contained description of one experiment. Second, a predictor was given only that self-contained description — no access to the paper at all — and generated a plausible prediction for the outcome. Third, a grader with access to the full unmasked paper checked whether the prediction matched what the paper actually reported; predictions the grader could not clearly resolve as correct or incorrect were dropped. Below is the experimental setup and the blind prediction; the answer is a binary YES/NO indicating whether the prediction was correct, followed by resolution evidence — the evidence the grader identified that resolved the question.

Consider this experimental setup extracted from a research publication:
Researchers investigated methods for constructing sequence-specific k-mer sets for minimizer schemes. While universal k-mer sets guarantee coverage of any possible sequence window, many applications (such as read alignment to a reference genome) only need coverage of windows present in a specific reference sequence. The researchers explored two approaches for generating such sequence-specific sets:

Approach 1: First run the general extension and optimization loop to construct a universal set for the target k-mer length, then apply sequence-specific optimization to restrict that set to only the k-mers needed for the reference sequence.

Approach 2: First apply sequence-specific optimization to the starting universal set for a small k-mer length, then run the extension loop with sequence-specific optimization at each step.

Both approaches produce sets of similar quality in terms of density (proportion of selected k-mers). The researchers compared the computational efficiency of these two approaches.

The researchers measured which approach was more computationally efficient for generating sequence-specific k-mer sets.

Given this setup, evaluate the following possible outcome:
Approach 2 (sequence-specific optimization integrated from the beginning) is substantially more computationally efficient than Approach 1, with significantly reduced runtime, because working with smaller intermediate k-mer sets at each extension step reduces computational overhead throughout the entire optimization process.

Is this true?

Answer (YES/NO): YES